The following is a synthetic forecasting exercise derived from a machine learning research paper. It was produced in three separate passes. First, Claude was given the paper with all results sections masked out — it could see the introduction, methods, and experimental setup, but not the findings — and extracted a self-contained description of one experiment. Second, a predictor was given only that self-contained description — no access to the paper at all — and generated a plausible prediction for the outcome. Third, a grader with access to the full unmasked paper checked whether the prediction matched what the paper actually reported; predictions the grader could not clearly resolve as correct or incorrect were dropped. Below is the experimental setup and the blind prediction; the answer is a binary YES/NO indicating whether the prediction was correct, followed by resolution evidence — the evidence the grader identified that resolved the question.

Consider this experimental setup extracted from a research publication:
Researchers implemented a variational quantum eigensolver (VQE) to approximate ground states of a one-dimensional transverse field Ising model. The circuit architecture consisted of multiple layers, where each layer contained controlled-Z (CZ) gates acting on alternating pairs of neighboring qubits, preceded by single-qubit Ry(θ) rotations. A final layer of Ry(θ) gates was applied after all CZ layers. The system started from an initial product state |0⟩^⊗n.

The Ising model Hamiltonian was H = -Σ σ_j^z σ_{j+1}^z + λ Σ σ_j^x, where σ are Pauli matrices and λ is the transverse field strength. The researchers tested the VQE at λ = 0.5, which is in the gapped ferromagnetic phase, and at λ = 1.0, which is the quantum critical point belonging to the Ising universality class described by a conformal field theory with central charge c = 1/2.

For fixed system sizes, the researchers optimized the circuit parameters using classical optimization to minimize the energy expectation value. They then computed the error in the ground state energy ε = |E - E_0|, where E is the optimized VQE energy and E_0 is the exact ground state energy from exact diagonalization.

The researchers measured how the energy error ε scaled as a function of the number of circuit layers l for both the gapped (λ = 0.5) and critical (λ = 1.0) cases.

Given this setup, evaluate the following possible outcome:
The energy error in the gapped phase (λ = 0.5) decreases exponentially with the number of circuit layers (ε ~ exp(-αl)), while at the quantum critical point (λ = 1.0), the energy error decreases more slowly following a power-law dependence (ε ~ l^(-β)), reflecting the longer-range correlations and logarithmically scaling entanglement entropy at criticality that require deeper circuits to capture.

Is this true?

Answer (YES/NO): NO